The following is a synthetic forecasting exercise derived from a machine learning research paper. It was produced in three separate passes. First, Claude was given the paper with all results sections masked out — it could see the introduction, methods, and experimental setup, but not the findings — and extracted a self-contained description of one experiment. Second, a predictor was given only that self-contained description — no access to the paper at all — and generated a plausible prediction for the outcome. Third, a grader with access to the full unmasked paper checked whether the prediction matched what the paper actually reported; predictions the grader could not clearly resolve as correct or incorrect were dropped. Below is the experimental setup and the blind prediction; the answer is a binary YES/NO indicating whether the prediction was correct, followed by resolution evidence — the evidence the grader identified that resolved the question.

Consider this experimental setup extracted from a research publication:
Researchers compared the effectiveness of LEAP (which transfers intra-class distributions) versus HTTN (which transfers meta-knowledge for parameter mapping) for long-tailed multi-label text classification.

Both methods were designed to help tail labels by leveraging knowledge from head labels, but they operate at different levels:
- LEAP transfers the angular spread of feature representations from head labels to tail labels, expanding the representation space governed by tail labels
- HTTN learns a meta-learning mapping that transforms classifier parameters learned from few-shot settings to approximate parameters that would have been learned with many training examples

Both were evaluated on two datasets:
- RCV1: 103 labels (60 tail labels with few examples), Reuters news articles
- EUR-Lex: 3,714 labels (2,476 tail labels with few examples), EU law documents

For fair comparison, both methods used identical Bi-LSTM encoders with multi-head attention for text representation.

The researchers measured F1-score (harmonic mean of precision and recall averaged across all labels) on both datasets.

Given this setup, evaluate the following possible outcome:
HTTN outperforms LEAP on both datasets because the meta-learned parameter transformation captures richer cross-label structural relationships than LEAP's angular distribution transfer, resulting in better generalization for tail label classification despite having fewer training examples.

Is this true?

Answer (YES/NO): NO